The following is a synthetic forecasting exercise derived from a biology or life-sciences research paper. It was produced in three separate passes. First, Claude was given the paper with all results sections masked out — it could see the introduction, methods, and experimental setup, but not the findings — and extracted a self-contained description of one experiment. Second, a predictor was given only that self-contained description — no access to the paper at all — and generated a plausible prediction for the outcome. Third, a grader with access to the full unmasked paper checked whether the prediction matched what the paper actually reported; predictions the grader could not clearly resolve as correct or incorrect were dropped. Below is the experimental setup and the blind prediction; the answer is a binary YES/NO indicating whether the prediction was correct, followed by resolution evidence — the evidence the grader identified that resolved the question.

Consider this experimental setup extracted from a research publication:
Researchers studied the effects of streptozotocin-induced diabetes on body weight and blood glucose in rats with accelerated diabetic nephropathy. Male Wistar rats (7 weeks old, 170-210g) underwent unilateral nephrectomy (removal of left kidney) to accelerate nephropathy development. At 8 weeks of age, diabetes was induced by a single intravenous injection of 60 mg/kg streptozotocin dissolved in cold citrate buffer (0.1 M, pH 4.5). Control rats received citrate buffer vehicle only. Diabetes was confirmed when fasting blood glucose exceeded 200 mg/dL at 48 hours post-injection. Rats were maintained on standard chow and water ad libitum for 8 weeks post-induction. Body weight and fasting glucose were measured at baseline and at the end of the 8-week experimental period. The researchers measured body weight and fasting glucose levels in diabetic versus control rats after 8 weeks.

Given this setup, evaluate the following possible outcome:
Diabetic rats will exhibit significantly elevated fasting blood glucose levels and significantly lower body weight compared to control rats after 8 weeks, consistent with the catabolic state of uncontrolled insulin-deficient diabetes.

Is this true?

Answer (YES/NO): NO